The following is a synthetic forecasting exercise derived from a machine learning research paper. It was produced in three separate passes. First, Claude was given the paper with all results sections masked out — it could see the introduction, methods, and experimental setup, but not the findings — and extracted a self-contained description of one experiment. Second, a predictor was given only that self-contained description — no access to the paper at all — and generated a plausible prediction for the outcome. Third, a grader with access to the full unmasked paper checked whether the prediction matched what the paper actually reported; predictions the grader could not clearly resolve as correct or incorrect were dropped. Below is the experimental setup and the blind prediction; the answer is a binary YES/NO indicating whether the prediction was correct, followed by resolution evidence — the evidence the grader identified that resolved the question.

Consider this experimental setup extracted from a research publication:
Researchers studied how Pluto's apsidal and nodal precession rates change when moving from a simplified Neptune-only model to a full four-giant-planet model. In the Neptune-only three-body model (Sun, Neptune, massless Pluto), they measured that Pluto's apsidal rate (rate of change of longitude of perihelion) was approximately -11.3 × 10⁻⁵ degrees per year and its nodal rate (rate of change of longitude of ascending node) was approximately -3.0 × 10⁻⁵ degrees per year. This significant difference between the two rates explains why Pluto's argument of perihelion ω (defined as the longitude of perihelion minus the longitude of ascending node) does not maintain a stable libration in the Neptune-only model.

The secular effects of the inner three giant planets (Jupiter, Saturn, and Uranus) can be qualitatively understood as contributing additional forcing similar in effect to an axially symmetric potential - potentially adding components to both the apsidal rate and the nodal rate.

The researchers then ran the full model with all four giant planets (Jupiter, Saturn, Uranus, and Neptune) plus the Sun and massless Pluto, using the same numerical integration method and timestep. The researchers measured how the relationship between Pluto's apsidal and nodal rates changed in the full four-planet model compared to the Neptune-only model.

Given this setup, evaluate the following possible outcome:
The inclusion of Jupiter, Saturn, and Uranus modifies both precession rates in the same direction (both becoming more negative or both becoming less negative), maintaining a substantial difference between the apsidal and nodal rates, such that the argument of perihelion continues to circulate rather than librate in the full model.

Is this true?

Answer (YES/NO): NO